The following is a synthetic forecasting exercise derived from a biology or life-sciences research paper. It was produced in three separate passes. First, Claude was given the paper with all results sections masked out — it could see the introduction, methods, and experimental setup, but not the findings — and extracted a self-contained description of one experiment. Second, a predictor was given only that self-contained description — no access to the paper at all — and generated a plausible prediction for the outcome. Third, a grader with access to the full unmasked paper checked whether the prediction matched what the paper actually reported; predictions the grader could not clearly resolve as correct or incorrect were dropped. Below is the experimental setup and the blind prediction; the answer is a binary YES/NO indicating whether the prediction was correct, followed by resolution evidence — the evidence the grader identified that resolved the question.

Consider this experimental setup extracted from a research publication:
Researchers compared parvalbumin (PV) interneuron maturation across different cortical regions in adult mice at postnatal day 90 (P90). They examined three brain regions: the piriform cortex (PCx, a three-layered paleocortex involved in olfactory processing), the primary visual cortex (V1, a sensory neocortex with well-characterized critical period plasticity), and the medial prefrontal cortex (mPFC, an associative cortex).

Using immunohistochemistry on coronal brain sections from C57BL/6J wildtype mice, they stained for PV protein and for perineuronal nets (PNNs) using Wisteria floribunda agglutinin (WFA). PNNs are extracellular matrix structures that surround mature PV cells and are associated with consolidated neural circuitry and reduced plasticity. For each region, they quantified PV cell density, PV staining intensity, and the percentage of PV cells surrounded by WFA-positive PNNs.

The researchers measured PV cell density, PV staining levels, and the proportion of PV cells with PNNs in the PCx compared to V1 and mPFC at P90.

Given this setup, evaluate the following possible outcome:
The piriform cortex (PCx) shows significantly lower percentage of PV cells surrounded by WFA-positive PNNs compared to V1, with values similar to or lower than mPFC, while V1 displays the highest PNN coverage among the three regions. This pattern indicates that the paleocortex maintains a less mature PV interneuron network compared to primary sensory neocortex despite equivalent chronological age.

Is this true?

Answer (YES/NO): YES